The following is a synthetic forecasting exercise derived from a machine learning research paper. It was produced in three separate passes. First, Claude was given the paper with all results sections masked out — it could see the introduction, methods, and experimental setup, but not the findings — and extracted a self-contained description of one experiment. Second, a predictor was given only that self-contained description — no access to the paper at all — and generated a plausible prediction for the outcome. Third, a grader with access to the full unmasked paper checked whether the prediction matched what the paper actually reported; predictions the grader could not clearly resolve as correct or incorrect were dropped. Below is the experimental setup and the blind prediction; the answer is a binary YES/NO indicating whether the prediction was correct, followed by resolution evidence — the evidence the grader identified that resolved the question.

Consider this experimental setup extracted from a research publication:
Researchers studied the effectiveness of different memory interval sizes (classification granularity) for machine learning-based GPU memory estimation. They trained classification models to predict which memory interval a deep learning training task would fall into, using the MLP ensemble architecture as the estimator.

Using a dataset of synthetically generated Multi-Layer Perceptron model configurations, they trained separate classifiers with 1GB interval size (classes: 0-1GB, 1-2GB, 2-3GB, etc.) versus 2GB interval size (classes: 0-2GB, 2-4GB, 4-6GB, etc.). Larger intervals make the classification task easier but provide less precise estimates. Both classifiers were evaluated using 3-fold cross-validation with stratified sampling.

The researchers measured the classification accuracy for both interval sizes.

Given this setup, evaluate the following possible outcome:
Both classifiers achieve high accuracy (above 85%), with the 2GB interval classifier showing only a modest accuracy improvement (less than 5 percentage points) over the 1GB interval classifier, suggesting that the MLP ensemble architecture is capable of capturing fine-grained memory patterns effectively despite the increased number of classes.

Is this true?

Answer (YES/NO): YES